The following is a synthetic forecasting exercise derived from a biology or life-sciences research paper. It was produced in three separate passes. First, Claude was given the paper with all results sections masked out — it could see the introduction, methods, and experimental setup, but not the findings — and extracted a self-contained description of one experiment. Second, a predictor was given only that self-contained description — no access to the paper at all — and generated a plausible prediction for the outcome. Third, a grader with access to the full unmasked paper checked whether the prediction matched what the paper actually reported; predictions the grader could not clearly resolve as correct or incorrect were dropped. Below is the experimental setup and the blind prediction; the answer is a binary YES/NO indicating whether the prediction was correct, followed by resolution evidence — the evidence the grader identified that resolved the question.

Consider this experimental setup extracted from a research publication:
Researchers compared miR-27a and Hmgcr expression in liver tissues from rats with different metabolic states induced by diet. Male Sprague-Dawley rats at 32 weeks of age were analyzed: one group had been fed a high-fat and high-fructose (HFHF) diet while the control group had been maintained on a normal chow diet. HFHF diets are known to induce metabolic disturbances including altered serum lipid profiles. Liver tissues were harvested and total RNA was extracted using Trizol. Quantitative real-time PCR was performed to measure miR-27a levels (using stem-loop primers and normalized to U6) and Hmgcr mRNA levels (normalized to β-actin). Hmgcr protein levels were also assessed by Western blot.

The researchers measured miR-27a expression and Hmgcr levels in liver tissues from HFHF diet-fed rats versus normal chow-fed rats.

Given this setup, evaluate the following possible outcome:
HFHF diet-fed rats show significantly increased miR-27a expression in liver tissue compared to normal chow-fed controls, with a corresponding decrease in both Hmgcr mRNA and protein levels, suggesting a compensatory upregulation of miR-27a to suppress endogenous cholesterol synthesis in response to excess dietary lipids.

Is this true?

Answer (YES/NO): NO